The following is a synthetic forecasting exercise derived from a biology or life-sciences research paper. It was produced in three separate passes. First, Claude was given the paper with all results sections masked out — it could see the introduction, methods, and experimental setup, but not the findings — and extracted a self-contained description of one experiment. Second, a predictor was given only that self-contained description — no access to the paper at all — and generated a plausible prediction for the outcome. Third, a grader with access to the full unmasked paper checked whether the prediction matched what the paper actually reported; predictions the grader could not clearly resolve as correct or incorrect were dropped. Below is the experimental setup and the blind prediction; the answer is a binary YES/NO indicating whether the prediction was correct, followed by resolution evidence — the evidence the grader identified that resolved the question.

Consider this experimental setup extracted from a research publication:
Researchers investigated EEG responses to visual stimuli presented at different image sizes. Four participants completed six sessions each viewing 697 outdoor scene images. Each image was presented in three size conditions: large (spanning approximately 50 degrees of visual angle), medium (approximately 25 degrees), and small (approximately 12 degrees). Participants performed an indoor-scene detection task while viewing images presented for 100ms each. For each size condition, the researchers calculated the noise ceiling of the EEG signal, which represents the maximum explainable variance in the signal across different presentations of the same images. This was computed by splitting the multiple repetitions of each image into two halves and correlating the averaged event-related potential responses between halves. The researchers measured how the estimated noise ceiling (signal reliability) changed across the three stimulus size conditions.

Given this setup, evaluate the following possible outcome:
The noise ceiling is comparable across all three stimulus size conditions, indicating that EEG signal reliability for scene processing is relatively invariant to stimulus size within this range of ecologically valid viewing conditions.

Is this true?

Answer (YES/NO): NO